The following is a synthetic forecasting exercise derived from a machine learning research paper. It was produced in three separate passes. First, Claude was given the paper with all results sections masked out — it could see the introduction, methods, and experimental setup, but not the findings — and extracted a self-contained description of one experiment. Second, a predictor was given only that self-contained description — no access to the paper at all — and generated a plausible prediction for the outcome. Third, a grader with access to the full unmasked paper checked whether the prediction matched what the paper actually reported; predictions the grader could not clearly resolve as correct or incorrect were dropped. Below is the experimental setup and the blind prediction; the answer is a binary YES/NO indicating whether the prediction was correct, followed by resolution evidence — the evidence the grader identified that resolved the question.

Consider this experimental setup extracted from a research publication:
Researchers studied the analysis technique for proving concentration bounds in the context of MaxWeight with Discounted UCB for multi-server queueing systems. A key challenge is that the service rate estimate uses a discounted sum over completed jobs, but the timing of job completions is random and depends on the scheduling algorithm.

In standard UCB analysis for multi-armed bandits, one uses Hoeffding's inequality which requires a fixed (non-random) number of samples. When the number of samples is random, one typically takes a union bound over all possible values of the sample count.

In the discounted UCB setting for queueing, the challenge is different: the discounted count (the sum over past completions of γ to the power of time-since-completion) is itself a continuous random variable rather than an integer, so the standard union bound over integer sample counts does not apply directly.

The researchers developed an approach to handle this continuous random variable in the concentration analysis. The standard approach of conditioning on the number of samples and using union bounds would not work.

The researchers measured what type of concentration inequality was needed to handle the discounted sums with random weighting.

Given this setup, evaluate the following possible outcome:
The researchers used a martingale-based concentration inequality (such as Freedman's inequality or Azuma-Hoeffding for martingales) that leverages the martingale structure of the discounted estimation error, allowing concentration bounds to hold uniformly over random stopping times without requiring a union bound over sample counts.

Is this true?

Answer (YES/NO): NO